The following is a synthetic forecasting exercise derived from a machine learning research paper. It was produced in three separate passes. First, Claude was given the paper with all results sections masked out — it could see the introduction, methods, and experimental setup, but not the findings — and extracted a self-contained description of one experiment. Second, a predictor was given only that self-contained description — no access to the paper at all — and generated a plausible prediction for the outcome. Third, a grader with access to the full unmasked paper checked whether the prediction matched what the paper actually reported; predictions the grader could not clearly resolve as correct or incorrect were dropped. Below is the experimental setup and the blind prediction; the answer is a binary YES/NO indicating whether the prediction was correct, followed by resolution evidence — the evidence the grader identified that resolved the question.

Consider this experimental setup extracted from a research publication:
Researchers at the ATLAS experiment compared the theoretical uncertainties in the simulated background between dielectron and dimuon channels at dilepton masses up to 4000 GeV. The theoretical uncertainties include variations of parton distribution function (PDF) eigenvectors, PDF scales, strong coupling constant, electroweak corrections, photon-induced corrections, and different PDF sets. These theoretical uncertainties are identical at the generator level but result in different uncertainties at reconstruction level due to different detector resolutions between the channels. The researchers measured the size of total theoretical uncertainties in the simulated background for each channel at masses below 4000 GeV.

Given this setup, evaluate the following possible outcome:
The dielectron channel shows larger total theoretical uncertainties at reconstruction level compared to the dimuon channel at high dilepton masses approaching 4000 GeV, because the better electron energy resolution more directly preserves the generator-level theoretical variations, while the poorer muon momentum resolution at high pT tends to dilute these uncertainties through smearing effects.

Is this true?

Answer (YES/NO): YES